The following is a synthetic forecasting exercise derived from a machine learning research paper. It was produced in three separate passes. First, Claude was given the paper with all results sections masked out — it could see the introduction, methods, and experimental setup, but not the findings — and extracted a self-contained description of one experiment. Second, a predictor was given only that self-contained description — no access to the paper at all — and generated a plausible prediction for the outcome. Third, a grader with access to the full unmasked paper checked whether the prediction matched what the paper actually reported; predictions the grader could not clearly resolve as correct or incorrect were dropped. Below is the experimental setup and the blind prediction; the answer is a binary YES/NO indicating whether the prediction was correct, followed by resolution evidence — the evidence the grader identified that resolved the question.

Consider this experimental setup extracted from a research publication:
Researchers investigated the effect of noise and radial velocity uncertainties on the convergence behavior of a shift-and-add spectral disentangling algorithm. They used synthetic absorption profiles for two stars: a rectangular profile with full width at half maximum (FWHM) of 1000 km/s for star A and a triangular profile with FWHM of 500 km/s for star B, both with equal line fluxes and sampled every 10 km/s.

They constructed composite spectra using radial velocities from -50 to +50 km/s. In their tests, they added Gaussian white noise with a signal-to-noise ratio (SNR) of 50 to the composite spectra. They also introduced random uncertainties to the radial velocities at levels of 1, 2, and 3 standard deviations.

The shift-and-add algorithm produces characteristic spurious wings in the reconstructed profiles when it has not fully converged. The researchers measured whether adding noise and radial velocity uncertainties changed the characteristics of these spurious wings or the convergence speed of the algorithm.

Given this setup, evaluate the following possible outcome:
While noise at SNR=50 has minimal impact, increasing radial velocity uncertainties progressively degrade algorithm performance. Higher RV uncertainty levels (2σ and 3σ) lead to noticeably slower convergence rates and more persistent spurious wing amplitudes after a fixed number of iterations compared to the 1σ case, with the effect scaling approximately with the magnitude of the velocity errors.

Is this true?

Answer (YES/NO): NO